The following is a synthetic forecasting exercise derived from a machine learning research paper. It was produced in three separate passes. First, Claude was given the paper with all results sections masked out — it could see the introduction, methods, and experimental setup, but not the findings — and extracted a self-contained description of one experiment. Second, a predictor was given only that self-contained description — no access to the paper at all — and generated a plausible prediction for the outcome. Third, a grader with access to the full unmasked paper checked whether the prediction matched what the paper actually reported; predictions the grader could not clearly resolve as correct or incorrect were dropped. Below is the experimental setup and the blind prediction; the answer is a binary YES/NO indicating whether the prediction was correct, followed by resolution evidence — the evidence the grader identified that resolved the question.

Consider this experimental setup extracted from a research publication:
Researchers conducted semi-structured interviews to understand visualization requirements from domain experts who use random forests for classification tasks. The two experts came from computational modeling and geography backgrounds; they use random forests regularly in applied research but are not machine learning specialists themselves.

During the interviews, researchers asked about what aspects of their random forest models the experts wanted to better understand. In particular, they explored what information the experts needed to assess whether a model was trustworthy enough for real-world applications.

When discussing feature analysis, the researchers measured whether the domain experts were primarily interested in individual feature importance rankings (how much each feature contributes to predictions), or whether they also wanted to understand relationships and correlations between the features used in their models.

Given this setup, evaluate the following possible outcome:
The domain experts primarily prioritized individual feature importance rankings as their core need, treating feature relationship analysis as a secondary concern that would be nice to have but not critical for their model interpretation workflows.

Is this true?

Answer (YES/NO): NO